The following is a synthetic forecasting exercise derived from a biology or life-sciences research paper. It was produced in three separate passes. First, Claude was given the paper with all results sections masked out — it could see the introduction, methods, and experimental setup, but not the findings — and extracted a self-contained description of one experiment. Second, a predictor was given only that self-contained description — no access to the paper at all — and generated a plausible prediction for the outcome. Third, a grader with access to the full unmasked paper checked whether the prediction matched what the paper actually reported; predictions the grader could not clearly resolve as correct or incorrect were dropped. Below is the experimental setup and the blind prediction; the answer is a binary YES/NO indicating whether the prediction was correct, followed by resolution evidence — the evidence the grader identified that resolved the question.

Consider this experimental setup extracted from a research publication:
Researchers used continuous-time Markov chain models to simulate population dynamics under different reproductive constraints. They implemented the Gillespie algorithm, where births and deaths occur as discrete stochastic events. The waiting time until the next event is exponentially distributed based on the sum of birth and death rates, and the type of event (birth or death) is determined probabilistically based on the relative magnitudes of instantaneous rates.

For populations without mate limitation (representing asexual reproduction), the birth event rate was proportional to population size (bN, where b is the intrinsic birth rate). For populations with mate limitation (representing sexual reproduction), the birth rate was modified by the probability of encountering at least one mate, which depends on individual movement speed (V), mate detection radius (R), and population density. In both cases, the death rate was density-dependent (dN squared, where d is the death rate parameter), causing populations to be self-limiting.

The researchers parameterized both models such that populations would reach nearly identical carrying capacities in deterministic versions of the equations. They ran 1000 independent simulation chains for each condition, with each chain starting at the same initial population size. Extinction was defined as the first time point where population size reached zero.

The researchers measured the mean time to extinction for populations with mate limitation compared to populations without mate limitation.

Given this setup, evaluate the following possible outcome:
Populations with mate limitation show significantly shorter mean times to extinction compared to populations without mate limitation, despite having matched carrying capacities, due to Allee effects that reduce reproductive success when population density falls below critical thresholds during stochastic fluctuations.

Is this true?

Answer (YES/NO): YES